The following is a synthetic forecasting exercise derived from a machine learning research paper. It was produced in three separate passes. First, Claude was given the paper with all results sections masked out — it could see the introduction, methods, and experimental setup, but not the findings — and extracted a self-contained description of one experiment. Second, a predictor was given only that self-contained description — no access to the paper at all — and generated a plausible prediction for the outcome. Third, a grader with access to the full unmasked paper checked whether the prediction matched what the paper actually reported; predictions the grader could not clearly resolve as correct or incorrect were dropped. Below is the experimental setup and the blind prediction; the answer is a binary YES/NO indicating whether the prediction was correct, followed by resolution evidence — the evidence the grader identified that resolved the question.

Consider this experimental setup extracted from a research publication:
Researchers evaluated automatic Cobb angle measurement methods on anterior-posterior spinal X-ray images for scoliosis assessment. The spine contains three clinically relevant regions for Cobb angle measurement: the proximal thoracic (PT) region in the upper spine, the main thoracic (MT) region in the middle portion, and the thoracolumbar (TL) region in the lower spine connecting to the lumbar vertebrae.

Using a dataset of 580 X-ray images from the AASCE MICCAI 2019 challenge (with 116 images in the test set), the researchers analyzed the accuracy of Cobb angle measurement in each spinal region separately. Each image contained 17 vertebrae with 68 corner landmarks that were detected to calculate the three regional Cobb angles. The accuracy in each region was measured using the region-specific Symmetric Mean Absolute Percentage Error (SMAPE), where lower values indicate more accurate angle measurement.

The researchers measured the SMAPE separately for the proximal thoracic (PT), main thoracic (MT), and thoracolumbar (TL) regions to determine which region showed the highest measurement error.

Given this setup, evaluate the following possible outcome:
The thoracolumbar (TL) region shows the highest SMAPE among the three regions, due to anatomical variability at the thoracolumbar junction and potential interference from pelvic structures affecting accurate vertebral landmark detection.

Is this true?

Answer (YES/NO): YES